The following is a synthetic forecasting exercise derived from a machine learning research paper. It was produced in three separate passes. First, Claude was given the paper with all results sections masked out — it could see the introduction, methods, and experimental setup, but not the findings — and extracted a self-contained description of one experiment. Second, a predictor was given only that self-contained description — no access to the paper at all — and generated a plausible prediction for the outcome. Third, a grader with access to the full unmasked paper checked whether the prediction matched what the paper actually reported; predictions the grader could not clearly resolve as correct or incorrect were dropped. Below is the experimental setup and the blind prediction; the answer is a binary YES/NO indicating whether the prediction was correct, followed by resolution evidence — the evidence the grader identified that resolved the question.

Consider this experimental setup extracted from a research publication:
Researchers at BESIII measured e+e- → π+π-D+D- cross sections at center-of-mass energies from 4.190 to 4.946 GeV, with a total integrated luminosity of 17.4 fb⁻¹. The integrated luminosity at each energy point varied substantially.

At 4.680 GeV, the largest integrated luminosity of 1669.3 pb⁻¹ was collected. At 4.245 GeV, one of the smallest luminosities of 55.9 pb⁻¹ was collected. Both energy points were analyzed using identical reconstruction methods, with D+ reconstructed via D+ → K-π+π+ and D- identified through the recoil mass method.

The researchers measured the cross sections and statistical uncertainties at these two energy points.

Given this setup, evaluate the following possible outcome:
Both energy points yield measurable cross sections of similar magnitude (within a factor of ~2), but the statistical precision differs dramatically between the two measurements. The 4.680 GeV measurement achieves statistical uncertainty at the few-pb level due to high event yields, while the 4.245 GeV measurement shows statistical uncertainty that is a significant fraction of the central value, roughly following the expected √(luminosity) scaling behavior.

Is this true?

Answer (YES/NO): NO